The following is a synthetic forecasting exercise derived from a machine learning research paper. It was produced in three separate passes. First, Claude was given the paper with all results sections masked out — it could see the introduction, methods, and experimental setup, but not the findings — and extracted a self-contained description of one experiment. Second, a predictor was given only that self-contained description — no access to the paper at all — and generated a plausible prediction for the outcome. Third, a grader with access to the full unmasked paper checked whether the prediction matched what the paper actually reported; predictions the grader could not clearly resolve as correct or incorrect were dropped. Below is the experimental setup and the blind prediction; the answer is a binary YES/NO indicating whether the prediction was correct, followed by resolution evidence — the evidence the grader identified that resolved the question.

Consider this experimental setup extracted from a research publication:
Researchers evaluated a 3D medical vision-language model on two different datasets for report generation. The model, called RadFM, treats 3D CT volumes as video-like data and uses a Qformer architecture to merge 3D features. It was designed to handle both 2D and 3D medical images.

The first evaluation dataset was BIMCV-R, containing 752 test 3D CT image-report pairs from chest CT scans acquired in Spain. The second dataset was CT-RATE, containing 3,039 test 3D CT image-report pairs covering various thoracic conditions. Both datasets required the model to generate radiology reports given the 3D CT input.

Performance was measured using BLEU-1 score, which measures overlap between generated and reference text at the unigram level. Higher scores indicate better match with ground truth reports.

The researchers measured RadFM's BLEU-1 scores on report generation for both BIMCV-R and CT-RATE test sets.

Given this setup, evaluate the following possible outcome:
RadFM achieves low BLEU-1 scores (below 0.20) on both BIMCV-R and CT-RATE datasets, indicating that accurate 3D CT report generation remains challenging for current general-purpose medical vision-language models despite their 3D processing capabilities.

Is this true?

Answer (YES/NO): NO